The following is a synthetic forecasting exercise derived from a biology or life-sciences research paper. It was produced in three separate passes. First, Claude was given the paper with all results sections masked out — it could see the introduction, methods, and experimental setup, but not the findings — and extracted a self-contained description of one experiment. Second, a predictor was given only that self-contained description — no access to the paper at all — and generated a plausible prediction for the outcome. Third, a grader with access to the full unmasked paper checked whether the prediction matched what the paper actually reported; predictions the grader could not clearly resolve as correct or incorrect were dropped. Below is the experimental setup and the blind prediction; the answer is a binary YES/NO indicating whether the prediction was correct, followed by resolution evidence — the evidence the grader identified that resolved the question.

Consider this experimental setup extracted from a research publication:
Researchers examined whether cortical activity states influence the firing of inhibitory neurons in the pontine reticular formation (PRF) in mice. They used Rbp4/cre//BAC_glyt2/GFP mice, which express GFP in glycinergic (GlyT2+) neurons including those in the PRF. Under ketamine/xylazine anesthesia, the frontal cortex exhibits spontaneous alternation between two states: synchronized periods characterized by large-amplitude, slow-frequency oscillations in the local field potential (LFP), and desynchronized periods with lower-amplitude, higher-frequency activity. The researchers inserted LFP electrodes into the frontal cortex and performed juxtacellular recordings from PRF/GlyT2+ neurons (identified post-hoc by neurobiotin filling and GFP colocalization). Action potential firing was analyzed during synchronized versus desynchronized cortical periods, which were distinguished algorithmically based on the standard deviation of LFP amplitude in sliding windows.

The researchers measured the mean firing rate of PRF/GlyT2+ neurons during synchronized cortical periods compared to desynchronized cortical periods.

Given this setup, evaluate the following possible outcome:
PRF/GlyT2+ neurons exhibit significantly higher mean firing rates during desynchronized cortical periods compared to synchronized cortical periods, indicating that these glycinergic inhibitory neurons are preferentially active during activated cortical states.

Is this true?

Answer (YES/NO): YES